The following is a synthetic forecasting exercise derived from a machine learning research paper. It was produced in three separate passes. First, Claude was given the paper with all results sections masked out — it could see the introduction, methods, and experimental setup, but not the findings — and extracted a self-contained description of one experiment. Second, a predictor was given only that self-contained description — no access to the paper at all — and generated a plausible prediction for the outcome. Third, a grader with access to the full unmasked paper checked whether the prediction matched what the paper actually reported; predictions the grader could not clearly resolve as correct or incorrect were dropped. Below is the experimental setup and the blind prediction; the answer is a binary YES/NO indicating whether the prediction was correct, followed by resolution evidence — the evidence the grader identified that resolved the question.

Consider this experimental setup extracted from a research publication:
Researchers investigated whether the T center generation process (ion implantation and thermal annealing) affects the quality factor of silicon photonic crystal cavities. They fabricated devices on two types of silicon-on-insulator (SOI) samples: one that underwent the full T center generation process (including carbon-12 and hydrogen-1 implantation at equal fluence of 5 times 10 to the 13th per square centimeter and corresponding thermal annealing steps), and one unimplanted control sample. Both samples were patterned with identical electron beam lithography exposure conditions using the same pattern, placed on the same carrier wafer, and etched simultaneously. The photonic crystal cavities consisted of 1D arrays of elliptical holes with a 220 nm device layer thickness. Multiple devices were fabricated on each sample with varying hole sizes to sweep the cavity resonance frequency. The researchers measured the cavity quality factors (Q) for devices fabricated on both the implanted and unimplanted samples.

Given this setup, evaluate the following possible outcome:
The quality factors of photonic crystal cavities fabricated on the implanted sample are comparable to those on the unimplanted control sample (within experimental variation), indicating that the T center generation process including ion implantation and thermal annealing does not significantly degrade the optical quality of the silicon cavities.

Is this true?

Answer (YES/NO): YES